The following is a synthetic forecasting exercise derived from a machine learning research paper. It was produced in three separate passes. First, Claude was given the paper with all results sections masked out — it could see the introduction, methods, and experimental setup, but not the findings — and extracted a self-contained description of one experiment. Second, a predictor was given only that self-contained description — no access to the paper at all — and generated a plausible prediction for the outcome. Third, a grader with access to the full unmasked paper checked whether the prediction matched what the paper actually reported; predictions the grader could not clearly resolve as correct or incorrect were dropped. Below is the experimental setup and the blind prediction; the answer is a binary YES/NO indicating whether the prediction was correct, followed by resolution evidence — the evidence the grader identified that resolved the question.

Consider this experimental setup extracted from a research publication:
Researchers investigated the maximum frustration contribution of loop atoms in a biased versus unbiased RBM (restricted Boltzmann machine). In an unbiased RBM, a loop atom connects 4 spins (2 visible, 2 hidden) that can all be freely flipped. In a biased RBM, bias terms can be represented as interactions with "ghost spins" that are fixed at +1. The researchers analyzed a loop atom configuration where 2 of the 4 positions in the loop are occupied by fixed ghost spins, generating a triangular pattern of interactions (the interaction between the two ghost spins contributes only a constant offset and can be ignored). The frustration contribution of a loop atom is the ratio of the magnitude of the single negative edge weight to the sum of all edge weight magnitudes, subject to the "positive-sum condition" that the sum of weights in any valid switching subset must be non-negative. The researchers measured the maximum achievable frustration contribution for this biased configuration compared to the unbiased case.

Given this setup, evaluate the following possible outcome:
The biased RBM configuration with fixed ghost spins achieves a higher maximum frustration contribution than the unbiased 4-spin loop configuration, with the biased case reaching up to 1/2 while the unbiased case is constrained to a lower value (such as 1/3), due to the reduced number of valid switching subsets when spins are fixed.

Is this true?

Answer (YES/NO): NO